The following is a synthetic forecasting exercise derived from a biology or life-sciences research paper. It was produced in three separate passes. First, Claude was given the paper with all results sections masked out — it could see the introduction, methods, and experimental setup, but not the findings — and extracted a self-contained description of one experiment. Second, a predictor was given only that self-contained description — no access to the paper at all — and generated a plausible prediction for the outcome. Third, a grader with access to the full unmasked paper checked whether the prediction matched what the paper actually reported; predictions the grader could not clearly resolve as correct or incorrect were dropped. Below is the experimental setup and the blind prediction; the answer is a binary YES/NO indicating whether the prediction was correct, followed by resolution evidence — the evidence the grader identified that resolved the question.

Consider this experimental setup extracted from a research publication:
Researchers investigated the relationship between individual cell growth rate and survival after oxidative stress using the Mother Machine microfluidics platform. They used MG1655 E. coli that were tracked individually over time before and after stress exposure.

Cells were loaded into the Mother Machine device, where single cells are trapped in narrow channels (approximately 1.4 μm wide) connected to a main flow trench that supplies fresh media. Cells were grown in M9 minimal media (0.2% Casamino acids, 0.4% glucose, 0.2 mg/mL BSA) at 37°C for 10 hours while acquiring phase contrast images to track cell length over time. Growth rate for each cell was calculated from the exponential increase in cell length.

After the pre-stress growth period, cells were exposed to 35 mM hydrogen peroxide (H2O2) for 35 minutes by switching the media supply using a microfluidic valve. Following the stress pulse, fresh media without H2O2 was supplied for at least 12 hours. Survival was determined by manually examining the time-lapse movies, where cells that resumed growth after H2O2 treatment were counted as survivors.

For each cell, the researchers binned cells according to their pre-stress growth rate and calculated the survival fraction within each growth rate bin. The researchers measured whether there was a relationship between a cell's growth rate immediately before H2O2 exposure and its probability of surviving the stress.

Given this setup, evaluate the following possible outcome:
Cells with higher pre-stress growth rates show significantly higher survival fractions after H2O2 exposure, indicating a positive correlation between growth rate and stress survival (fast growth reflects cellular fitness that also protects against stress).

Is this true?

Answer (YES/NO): NO